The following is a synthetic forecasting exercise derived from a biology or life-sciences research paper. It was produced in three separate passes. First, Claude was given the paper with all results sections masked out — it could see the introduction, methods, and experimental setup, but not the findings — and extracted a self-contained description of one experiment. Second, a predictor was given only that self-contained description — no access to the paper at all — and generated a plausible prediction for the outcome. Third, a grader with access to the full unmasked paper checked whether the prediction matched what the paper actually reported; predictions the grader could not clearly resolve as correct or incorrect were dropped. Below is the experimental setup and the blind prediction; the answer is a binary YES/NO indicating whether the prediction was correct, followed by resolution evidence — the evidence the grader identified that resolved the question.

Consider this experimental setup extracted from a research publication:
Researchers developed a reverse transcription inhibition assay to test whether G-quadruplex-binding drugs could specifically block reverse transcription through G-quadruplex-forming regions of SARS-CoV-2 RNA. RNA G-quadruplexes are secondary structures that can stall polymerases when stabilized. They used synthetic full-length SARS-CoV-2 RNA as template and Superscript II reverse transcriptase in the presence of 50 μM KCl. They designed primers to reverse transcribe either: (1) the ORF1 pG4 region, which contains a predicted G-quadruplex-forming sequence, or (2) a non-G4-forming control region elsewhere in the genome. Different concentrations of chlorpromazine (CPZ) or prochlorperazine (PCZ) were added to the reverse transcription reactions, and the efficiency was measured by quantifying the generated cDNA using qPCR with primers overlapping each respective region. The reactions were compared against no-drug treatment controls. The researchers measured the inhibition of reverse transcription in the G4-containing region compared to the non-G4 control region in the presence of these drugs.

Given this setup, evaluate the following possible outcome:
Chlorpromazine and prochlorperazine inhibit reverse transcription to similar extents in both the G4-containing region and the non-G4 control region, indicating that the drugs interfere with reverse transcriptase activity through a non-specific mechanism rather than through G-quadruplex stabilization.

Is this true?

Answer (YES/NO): NO